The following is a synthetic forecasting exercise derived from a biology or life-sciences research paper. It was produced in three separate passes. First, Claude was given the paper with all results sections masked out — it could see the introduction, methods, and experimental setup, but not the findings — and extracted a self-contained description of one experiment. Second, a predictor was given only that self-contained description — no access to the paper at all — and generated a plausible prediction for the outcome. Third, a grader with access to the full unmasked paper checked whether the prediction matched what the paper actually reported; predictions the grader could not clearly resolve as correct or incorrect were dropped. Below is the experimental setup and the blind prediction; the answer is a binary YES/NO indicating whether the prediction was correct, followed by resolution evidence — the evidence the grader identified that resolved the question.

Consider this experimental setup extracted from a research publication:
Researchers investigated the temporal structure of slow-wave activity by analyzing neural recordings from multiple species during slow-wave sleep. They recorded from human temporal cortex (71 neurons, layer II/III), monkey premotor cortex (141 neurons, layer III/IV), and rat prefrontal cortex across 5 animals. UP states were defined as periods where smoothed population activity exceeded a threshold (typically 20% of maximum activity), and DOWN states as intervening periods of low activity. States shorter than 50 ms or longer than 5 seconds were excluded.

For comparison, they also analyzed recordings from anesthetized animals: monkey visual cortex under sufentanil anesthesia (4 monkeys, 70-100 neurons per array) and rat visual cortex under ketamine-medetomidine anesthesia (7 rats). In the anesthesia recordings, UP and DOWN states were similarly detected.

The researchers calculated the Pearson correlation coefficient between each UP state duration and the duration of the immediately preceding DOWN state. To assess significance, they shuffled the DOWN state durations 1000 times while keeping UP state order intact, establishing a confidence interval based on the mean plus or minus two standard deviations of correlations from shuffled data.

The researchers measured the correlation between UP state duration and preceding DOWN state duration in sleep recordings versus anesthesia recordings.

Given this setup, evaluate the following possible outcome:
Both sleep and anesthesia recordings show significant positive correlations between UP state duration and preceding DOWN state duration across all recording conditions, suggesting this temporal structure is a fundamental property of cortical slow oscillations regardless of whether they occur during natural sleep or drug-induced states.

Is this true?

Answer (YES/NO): NO